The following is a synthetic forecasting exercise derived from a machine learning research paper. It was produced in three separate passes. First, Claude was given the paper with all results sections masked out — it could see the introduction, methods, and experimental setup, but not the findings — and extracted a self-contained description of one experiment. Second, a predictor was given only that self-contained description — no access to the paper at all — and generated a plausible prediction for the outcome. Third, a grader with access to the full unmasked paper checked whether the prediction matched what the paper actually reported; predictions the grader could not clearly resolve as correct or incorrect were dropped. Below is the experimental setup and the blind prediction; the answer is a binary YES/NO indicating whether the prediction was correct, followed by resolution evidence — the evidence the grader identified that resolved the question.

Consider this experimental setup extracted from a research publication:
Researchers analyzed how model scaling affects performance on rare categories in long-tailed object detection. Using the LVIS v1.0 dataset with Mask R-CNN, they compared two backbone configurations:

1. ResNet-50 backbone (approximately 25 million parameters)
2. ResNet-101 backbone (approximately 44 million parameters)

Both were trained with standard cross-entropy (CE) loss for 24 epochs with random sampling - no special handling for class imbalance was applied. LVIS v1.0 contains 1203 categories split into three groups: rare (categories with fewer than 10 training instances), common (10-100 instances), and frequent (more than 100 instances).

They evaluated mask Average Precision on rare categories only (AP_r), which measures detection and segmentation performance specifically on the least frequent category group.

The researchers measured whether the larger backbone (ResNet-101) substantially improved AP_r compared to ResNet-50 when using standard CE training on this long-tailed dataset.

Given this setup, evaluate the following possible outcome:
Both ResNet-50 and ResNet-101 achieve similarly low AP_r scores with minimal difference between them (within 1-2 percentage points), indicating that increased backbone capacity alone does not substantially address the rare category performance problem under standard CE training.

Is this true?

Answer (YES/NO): YES